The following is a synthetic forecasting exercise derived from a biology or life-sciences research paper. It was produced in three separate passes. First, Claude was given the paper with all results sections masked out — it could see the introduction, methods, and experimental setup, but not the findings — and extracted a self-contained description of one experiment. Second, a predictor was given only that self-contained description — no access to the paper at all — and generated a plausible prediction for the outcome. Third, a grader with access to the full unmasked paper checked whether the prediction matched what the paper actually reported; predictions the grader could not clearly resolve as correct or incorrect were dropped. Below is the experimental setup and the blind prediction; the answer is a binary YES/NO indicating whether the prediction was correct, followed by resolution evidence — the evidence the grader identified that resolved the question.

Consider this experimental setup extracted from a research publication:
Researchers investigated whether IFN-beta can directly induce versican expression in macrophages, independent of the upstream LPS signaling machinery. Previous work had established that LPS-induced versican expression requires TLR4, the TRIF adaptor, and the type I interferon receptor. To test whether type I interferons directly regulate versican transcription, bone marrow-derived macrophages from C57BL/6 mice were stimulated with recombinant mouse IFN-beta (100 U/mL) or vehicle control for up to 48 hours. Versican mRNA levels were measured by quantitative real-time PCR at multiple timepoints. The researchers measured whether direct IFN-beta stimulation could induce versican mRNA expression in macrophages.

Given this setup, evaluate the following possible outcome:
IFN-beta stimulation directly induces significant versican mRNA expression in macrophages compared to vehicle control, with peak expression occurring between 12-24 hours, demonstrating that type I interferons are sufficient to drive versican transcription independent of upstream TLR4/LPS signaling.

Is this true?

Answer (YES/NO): NO